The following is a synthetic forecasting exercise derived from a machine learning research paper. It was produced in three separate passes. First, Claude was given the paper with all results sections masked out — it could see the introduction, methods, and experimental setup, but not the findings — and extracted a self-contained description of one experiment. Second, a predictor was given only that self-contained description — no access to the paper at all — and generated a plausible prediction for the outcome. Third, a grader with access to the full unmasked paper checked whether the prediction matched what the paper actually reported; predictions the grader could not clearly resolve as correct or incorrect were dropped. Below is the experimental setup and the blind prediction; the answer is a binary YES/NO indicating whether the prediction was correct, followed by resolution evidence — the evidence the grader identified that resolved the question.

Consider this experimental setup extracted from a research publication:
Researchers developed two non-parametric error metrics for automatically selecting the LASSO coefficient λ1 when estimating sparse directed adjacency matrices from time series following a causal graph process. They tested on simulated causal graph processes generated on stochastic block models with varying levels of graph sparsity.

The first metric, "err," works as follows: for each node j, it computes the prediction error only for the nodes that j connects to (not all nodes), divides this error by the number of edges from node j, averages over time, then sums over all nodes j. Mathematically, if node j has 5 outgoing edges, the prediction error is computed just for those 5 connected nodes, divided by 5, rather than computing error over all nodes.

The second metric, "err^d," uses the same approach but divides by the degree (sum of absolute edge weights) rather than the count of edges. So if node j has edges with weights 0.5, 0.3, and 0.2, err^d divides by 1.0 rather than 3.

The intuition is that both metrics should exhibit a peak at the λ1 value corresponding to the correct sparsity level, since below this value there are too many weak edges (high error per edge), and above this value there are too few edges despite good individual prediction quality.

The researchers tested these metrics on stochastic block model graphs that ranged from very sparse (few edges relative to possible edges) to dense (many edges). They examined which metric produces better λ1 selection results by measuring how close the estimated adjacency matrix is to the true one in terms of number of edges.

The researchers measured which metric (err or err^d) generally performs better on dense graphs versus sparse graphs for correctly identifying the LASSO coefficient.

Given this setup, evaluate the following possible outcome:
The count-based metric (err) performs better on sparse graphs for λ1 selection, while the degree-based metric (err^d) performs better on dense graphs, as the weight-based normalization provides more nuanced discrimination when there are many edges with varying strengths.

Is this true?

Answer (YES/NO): NO